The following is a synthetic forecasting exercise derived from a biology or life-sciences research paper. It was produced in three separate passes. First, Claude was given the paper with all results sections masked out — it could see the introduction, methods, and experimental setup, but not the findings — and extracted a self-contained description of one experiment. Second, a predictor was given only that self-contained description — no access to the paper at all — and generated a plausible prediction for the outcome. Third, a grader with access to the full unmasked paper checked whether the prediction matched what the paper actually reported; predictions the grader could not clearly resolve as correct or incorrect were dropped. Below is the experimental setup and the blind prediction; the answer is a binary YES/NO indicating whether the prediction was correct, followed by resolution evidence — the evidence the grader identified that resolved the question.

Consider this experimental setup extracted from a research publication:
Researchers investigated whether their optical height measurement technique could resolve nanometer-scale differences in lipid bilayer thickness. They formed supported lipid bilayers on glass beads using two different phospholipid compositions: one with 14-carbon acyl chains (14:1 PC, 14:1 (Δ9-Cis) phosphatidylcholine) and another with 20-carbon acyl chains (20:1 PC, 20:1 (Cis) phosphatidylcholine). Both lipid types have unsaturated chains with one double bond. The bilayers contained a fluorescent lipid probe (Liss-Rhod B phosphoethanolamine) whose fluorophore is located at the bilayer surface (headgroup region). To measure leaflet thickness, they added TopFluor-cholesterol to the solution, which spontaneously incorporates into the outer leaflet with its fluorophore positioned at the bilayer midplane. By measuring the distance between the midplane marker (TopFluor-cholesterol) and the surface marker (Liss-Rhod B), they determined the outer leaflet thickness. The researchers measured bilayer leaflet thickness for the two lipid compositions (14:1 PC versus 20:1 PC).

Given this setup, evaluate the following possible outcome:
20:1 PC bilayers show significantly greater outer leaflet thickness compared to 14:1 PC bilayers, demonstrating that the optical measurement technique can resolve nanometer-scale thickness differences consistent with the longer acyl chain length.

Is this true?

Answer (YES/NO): YES